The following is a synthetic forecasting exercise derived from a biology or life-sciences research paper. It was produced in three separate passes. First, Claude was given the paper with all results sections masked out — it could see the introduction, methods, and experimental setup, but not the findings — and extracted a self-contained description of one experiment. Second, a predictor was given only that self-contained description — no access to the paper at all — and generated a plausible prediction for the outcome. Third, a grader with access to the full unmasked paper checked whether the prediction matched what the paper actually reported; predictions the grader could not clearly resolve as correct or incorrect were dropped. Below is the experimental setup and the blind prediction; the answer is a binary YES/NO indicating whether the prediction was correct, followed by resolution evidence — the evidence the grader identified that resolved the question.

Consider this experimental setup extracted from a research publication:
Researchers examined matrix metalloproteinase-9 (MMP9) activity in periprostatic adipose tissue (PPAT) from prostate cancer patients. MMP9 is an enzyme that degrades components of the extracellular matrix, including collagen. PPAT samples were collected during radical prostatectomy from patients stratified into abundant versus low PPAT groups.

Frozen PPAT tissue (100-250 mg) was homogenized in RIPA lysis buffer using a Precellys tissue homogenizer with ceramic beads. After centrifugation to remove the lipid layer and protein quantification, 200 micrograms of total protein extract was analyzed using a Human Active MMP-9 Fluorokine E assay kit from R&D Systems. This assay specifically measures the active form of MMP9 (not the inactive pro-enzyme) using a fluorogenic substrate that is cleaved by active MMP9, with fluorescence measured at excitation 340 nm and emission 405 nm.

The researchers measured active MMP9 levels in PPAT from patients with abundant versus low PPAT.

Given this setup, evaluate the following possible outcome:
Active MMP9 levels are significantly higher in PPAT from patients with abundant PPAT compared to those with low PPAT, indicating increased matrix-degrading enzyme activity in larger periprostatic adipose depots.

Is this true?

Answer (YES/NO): YES